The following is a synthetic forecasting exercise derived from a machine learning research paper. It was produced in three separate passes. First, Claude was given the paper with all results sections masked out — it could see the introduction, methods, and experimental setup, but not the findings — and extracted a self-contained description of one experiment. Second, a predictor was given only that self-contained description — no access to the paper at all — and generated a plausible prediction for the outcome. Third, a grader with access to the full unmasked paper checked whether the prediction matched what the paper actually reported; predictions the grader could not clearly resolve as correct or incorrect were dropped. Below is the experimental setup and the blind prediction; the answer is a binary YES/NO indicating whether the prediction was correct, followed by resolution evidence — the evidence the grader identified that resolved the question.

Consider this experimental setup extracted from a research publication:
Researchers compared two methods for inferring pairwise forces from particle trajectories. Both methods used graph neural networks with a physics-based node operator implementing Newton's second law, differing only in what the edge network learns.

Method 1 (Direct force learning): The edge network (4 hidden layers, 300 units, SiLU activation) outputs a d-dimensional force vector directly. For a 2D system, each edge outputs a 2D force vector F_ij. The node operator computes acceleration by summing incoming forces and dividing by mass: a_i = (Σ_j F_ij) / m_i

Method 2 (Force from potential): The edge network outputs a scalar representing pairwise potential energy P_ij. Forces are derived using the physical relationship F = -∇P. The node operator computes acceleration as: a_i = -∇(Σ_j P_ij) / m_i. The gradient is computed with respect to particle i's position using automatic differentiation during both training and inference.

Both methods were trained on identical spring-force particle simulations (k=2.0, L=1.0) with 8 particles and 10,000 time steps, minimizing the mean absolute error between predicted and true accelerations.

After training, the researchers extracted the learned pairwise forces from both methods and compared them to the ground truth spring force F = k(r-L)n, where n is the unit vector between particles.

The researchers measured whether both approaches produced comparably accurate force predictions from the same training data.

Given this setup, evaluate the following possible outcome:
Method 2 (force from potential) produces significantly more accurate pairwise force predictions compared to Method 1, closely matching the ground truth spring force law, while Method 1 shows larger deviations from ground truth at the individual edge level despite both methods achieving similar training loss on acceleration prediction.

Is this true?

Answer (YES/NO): NO